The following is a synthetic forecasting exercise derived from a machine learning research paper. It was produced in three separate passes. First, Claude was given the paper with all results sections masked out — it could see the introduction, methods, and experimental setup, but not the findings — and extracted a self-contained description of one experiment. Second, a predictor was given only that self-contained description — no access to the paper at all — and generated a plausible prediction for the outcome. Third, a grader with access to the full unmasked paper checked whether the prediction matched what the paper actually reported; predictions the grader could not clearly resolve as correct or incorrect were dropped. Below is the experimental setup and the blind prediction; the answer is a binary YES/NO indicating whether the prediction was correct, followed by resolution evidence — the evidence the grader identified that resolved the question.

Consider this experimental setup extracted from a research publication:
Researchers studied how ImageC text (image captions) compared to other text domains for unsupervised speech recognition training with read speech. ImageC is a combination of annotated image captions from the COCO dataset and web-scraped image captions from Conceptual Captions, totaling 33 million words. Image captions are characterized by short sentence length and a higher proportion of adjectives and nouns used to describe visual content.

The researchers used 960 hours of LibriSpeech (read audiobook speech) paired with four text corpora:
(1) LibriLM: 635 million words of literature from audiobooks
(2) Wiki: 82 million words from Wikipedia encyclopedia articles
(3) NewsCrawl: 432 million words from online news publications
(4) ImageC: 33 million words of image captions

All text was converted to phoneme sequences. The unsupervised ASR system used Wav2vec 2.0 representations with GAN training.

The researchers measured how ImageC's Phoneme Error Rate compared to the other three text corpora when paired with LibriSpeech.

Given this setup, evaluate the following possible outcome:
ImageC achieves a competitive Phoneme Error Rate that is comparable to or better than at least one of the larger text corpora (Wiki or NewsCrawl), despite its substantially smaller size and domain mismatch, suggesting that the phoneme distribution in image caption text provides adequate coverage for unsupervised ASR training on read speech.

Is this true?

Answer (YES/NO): NO